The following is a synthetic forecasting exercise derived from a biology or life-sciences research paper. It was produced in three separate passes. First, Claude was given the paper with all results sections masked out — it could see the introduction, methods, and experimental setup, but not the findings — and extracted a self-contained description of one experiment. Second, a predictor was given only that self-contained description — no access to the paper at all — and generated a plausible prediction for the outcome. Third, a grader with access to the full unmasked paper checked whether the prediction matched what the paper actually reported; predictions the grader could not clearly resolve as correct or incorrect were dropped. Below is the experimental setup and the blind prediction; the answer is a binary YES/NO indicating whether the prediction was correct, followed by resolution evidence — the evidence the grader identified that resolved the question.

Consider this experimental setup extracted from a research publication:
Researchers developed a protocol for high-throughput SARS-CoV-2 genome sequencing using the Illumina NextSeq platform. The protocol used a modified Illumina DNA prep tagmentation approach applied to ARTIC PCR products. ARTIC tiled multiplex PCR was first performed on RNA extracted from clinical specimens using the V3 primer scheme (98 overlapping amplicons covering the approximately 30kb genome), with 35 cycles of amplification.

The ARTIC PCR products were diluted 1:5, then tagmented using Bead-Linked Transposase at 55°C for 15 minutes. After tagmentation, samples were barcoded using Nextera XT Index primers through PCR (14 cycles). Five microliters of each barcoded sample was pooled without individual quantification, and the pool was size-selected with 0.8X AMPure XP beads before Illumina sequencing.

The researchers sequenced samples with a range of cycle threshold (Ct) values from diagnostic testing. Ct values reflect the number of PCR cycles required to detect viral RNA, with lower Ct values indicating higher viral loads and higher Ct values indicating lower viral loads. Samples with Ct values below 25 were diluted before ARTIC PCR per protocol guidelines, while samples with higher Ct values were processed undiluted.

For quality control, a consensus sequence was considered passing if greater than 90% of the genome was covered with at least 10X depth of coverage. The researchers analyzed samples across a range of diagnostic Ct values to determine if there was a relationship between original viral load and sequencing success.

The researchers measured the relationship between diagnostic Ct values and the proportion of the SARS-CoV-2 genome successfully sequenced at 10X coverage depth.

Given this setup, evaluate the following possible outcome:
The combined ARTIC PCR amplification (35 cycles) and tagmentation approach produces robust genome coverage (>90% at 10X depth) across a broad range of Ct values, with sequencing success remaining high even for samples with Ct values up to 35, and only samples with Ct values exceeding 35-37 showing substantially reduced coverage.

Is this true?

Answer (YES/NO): NO